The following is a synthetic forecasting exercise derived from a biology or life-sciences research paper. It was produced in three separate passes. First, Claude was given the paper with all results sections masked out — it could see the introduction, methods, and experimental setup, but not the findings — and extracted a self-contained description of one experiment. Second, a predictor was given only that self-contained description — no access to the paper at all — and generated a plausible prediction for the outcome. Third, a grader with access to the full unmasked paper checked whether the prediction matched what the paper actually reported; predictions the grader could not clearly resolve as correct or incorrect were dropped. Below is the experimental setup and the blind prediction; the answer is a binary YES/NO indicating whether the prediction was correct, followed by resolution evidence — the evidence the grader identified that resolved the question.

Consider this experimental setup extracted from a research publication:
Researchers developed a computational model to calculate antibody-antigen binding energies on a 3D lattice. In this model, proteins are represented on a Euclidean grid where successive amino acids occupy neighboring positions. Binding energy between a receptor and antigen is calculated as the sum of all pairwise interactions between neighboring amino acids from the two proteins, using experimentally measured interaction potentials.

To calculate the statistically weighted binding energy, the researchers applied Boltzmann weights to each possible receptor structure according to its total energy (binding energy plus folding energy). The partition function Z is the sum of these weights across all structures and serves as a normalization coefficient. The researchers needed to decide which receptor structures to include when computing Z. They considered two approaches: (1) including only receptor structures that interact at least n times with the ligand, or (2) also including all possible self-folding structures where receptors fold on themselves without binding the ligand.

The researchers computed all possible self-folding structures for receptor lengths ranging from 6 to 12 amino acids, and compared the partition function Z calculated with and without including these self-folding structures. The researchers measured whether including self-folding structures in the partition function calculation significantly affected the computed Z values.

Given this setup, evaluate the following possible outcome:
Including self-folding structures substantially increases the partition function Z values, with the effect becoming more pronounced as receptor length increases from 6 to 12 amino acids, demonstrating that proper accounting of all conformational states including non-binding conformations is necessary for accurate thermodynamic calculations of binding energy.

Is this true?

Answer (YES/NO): NO